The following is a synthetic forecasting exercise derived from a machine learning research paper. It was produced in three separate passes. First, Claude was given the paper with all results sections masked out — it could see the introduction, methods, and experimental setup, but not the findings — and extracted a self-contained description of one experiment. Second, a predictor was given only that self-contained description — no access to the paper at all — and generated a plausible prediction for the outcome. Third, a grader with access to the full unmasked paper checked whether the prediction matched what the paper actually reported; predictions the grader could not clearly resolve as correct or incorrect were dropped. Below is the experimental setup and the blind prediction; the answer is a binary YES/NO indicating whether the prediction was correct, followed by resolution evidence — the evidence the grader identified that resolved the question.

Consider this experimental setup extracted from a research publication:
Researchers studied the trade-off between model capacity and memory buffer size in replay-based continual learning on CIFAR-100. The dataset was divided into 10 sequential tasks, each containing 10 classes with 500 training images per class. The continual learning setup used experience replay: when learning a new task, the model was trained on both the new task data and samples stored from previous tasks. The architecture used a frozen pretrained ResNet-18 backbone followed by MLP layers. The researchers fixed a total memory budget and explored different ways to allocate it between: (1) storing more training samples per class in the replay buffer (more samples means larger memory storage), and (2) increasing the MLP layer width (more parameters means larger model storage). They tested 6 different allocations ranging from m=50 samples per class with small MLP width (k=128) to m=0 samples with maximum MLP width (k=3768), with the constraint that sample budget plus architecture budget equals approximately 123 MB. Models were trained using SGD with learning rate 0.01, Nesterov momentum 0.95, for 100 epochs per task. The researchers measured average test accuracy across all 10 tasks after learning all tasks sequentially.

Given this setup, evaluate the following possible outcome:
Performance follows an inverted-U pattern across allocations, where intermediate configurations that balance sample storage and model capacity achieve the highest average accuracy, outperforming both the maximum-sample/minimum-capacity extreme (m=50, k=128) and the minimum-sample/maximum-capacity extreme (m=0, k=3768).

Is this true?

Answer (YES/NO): YES